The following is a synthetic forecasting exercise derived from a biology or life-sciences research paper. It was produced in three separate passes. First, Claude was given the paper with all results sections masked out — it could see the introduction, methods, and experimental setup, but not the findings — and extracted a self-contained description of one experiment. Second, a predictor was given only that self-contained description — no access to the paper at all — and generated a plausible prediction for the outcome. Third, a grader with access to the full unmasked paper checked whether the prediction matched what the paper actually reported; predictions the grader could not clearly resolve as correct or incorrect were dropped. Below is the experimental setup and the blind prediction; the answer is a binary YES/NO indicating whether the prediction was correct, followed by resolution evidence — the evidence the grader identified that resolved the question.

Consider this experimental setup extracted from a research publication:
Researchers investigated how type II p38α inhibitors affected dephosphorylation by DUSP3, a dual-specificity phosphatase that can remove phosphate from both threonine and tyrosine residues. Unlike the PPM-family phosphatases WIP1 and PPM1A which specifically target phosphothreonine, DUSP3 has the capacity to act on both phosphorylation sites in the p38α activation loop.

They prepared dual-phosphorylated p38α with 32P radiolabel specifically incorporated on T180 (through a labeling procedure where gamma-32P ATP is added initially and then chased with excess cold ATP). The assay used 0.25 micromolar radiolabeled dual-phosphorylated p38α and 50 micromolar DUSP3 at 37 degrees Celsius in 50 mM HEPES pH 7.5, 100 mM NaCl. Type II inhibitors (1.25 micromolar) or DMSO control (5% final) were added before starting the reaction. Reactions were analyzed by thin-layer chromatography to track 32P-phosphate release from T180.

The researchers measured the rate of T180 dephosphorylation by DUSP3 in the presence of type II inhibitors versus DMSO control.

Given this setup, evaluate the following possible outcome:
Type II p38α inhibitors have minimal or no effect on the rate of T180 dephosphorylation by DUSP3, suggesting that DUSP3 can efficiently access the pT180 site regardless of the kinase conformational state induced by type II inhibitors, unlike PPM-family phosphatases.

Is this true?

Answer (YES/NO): NO